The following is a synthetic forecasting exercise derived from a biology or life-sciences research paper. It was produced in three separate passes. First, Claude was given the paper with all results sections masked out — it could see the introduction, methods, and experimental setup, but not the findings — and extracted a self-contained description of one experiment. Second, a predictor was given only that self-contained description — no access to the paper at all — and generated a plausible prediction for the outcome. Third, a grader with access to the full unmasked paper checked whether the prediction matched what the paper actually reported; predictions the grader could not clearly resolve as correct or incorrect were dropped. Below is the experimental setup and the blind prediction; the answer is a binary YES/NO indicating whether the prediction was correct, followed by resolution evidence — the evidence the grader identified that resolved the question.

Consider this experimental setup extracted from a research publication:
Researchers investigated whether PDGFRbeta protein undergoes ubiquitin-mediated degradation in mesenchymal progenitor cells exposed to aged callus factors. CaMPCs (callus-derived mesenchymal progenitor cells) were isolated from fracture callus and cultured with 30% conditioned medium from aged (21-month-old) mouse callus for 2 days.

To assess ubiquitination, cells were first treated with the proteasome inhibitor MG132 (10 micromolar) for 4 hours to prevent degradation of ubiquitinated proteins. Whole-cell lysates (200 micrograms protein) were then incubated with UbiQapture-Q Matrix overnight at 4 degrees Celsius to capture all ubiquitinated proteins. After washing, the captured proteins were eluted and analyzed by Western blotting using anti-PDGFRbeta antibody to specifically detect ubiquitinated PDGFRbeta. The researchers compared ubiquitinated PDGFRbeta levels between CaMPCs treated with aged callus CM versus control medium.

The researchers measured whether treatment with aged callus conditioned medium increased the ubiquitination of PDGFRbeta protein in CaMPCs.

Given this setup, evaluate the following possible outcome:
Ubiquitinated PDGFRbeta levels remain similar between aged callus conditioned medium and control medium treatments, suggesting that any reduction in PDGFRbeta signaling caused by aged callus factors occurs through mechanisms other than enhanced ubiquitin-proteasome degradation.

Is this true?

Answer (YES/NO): NO